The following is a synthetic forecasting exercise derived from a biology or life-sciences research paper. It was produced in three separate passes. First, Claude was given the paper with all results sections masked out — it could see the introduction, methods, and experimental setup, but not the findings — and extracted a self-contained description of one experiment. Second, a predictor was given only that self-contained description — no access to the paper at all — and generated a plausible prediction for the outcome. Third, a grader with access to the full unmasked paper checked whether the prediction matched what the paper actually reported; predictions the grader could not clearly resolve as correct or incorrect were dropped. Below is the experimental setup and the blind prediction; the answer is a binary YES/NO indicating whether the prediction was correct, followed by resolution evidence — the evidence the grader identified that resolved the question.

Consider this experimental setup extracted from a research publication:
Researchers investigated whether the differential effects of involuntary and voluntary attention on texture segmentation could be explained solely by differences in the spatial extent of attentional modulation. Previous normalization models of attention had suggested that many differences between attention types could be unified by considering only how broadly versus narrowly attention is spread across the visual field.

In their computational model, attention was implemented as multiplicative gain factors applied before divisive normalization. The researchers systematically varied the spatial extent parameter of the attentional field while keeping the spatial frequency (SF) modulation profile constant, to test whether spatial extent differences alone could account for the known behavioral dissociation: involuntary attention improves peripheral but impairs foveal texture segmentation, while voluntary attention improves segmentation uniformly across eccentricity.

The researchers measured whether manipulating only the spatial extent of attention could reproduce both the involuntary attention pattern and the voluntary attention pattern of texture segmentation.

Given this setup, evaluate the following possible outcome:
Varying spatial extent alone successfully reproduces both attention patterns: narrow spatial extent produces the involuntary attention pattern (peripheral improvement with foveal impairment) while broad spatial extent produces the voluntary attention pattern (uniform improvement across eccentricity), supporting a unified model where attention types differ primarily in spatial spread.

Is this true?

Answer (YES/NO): NO